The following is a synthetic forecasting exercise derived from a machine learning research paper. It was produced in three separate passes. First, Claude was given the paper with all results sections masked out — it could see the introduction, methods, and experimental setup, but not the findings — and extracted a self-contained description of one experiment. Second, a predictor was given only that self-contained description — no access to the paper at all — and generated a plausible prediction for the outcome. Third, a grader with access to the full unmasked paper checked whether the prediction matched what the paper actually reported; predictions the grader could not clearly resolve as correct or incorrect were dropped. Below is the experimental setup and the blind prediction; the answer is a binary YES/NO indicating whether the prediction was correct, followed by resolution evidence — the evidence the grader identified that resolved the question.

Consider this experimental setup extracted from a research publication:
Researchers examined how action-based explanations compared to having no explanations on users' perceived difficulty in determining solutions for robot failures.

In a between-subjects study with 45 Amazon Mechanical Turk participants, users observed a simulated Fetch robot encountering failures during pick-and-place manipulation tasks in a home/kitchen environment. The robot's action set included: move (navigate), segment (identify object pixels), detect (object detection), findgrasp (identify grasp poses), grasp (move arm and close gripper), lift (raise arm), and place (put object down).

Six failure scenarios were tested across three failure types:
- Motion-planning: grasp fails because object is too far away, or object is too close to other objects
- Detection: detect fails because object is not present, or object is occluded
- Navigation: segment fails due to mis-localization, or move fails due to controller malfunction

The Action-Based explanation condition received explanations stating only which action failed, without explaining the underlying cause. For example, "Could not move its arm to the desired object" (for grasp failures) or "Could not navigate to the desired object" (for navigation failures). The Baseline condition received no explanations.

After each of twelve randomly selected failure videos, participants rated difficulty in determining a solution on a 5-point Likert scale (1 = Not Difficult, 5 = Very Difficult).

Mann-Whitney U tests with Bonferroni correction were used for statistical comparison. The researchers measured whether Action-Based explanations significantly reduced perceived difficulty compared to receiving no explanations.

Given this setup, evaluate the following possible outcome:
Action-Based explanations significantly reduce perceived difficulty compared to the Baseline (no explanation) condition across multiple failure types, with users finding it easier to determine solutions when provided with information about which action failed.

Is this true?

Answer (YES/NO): NO